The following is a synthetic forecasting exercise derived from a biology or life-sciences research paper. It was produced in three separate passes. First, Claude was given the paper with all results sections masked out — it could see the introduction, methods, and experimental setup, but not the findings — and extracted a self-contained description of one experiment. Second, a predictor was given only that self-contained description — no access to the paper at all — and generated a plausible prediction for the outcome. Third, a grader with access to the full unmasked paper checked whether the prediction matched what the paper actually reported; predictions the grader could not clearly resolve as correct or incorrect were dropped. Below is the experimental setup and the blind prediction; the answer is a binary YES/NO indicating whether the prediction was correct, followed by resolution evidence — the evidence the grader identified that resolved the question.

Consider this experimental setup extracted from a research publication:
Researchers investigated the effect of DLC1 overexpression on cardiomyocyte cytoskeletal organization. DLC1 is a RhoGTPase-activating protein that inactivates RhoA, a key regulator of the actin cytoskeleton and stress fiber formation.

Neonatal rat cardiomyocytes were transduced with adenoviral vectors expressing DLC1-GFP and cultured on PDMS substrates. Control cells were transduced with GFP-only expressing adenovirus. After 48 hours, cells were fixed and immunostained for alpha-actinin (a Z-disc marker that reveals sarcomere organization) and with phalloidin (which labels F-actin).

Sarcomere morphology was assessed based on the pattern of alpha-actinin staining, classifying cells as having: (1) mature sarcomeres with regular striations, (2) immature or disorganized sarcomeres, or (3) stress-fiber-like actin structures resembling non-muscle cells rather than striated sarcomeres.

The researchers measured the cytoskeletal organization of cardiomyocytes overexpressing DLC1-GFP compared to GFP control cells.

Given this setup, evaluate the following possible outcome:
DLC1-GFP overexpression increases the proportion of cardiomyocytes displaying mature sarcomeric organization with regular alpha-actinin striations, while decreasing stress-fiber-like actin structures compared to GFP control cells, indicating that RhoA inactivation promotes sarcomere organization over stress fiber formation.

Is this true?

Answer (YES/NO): NO